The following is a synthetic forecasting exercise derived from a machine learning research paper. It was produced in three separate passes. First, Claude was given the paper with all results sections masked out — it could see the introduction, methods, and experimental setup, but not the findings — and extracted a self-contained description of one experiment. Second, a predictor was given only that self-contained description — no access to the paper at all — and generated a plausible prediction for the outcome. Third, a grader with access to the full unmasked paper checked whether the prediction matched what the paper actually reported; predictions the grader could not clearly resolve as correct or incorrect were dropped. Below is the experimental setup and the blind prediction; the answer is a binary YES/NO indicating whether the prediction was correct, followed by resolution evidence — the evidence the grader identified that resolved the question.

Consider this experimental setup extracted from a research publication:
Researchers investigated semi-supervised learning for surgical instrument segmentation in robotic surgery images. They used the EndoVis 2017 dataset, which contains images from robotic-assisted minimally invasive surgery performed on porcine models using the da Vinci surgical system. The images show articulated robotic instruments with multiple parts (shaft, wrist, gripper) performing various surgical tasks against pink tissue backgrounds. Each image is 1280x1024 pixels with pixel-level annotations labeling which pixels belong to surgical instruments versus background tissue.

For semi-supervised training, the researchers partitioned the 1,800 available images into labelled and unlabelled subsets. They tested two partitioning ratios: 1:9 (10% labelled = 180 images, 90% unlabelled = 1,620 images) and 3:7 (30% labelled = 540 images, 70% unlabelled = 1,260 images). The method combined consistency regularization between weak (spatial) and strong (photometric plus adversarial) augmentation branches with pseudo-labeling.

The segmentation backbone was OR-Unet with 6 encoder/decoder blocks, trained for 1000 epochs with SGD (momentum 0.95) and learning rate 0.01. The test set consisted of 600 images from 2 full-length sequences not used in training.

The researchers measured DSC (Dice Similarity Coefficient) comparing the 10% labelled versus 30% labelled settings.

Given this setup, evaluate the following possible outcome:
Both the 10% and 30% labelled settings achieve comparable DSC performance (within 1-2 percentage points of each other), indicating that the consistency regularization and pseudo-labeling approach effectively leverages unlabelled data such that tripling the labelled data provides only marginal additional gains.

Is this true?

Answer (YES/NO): NO